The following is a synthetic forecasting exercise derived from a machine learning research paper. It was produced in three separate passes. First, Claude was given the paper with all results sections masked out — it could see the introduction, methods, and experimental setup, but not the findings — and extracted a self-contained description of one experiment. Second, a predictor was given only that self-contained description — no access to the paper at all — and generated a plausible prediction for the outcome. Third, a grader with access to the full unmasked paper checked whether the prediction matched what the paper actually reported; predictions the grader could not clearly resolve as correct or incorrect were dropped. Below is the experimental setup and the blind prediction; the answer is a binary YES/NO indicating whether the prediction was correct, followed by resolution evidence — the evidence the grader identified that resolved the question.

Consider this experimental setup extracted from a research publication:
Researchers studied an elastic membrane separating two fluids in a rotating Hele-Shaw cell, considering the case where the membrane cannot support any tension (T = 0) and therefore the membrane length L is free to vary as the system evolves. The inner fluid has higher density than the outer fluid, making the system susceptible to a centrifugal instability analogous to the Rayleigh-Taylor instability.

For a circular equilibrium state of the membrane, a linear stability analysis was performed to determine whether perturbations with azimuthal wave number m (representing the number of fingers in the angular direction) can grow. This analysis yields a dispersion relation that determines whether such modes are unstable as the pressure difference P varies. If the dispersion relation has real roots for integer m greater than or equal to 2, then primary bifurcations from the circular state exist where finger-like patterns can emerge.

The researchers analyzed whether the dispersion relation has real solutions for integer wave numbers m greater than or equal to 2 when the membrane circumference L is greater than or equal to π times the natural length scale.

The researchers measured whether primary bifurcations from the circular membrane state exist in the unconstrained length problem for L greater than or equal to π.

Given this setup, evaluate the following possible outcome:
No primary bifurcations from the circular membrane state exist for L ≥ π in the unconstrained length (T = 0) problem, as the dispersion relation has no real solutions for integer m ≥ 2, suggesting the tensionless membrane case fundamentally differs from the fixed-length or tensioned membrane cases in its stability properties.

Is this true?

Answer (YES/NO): YES